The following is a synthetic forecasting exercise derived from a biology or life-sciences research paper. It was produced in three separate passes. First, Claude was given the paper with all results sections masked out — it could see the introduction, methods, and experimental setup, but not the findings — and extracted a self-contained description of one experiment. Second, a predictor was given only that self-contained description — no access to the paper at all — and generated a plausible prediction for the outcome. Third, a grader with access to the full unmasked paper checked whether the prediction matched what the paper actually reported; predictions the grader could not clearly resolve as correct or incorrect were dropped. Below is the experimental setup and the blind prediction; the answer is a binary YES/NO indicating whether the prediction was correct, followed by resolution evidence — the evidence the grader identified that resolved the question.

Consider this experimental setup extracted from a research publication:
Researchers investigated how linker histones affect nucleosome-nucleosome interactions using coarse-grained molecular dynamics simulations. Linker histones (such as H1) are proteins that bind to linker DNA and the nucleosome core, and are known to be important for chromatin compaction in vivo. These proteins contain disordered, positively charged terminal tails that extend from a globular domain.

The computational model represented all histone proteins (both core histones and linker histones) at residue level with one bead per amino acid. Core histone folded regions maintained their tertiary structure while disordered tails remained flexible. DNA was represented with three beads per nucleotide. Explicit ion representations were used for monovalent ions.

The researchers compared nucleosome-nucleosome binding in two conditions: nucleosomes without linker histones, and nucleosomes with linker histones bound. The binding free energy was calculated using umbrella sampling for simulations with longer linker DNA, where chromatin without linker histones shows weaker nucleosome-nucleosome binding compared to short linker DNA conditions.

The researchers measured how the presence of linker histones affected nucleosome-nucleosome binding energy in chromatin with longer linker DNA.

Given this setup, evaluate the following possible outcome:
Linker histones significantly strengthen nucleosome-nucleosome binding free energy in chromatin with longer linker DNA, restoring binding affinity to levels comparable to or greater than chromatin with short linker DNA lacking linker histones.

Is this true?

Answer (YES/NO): YES